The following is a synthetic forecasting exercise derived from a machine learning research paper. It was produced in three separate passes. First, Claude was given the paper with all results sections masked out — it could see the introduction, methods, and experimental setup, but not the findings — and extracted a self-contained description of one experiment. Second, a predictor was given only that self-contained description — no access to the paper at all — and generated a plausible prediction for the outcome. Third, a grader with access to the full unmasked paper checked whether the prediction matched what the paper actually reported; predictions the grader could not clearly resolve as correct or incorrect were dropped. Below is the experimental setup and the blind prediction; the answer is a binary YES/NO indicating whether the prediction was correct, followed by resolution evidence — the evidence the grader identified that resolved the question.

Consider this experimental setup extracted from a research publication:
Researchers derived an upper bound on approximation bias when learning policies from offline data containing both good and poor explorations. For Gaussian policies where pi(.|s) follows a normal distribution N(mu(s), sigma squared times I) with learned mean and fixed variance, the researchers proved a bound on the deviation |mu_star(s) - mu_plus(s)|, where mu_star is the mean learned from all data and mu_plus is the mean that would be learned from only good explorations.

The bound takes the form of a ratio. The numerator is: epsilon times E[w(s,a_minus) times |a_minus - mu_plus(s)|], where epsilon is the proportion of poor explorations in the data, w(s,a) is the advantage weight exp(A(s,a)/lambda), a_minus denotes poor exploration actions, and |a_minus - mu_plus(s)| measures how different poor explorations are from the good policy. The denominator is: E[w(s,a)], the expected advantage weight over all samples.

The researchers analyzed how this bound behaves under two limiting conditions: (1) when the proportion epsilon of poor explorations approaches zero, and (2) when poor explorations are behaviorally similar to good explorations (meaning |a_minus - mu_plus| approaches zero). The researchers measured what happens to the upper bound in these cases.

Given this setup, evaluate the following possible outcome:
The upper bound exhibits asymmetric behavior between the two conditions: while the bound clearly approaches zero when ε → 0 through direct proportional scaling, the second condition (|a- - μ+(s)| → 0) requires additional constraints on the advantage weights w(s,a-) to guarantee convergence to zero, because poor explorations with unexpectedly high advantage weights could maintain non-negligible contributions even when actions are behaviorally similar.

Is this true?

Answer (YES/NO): NO